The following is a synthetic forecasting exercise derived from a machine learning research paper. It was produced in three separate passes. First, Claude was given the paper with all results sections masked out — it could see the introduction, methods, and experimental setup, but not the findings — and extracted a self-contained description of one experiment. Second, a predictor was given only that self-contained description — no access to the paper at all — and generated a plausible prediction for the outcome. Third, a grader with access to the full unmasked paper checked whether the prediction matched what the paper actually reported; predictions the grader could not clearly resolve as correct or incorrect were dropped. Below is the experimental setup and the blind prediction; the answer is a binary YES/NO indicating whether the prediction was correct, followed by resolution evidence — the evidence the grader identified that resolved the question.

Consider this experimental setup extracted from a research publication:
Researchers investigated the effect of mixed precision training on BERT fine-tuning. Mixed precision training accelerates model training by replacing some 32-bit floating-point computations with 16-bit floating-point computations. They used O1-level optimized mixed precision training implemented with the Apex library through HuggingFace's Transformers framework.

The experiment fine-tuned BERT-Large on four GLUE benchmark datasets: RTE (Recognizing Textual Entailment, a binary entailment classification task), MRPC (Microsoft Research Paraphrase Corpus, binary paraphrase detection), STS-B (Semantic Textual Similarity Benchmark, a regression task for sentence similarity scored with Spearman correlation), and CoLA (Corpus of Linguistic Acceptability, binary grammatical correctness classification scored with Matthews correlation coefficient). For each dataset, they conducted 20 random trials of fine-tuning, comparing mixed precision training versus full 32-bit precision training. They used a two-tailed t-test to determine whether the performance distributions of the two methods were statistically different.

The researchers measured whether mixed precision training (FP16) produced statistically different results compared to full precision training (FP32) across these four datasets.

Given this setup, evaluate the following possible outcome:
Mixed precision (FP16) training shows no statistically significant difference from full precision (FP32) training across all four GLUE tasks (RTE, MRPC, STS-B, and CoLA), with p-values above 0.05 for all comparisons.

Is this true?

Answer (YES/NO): YES